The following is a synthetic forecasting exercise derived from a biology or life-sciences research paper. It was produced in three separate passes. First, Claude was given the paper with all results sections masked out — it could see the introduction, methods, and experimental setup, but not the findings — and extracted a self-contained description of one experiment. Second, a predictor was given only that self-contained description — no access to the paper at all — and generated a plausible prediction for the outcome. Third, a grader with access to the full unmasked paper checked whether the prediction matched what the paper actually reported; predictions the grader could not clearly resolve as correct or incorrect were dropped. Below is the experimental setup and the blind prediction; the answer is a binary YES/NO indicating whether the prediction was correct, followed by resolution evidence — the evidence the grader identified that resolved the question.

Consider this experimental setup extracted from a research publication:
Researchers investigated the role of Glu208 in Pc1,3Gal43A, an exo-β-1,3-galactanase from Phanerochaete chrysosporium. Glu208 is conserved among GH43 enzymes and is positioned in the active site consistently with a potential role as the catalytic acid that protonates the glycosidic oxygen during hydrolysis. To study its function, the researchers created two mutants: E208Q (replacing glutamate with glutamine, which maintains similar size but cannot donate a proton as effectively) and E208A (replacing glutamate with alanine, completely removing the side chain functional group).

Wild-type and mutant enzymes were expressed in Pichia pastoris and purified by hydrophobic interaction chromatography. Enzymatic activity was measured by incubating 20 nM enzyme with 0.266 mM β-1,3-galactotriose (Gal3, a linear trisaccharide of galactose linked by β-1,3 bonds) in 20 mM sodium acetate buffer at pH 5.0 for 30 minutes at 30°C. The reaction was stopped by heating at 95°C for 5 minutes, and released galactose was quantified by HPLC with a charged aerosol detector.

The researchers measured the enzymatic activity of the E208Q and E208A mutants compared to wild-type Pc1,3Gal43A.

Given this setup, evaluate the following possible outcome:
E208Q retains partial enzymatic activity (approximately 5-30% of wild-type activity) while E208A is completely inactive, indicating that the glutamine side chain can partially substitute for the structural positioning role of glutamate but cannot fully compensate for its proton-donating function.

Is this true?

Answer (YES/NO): NO